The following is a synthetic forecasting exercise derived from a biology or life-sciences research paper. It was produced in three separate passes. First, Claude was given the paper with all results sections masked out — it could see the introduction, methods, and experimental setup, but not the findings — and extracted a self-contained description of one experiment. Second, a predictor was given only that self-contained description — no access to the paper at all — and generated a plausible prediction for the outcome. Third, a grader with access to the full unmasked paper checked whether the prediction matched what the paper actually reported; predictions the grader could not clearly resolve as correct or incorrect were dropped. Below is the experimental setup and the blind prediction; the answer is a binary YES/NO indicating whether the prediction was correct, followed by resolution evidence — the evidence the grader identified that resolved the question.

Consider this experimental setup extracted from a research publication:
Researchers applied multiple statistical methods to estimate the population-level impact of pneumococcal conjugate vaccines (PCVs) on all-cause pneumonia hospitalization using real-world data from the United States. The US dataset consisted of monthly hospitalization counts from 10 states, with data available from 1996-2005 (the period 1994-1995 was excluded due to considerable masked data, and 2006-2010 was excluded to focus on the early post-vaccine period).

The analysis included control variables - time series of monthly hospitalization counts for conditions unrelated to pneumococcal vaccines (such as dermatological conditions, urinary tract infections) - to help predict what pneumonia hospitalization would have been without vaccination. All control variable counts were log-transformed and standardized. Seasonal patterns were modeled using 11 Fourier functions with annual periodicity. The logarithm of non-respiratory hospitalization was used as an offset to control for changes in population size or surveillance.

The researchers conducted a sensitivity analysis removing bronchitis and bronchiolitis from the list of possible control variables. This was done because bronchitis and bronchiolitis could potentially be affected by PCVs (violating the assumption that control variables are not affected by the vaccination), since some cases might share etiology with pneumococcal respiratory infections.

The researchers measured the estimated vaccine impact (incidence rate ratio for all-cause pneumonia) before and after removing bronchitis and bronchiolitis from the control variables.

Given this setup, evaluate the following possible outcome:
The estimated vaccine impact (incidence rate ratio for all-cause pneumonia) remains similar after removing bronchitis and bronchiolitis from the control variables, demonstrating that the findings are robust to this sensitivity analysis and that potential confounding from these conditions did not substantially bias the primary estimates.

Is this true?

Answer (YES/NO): NO